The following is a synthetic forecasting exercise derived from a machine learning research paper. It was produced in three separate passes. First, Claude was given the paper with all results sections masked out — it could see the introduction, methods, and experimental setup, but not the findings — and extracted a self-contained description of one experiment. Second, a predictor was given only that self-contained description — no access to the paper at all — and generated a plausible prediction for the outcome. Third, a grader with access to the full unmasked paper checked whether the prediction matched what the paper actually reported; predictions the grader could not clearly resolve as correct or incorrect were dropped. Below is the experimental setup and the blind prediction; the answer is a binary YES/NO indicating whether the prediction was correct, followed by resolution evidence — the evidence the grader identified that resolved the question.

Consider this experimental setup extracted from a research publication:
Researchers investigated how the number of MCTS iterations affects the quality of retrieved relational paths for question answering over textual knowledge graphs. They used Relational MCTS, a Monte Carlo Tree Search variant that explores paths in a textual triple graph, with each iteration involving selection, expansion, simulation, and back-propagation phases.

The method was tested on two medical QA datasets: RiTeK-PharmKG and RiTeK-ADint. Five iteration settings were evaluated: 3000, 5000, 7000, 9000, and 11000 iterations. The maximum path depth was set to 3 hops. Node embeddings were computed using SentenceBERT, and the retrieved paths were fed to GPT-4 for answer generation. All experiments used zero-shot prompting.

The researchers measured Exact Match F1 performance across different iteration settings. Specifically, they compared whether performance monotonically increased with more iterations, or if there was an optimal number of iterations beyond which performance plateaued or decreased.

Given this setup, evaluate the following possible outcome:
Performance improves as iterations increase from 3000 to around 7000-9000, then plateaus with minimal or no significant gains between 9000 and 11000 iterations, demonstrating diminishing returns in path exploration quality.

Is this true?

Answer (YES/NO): NO